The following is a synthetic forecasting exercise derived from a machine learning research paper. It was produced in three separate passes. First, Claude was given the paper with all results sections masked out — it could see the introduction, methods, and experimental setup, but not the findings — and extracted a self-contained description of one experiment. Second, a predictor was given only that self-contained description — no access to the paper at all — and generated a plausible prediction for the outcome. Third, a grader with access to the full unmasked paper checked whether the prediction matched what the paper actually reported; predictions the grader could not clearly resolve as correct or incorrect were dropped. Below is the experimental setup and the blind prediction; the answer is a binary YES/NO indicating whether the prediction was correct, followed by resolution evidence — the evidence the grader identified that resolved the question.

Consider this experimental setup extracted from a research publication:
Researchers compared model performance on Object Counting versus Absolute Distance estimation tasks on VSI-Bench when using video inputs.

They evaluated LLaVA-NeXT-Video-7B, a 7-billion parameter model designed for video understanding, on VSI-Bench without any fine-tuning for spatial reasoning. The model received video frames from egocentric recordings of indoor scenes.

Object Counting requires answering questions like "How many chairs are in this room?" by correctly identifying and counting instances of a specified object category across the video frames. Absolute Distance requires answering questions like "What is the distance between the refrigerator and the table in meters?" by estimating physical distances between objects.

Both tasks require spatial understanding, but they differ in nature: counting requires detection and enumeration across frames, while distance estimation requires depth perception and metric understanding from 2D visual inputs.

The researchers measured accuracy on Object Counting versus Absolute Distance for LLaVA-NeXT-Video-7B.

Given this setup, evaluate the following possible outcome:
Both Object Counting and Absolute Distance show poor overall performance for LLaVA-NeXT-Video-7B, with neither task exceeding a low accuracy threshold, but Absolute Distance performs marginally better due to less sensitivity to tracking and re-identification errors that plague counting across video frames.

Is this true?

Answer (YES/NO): NO